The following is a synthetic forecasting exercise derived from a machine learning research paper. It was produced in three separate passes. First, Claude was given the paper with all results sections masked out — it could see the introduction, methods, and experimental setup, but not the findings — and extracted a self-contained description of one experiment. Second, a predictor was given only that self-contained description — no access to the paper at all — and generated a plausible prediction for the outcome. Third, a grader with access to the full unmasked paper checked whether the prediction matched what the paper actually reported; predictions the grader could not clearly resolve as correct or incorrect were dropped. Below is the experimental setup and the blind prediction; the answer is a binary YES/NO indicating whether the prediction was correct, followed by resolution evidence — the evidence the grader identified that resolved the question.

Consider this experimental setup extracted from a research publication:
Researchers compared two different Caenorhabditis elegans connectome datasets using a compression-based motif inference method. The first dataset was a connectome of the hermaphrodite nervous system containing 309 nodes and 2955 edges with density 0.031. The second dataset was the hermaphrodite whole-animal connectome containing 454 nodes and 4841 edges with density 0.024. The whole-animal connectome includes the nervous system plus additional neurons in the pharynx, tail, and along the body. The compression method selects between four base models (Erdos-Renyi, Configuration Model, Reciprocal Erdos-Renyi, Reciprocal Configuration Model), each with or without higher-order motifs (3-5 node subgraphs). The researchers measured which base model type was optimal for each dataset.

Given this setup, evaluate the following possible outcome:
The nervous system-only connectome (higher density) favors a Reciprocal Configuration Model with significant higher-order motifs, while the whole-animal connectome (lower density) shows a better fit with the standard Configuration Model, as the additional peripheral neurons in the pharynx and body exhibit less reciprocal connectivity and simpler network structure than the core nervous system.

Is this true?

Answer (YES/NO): NO